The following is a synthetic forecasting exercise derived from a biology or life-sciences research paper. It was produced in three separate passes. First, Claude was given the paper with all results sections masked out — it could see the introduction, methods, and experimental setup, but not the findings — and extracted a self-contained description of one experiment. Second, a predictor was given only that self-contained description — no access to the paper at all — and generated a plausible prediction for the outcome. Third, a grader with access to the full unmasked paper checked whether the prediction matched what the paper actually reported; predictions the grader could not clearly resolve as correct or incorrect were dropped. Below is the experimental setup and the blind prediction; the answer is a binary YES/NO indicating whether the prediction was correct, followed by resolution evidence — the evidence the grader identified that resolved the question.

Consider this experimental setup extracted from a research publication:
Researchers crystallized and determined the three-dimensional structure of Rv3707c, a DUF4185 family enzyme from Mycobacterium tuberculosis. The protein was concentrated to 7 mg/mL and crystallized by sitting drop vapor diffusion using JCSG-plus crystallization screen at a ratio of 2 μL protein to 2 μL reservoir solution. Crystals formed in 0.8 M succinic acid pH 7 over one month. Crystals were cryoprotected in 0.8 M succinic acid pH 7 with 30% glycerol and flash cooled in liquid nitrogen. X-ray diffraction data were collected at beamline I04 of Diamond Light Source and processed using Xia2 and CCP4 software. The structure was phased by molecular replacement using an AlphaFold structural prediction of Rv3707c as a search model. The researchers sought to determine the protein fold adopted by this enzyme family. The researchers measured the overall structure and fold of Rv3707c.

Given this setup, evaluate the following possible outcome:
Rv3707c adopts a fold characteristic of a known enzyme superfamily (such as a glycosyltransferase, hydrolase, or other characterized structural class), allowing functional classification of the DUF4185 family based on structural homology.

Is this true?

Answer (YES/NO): YES